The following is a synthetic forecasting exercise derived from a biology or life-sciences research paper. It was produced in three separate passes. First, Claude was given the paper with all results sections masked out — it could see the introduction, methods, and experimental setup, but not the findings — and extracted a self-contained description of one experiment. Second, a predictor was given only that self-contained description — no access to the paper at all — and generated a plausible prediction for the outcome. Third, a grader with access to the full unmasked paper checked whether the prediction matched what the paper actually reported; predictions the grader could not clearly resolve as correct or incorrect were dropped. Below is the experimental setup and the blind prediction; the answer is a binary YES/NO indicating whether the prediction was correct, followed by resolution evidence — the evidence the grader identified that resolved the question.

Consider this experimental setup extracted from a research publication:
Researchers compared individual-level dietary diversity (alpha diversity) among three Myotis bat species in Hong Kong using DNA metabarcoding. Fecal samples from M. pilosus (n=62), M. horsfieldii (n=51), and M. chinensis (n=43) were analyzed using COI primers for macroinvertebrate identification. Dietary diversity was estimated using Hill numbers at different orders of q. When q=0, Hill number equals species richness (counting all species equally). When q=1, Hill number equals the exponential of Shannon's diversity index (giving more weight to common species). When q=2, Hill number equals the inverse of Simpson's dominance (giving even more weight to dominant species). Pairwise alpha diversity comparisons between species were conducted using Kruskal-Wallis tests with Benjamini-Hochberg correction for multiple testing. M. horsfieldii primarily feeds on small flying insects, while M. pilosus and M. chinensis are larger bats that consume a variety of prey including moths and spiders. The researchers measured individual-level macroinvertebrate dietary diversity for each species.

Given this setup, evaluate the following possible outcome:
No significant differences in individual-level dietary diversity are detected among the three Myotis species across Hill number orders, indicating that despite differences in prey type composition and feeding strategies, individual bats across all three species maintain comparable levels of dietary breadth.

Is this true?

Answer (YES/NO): NO